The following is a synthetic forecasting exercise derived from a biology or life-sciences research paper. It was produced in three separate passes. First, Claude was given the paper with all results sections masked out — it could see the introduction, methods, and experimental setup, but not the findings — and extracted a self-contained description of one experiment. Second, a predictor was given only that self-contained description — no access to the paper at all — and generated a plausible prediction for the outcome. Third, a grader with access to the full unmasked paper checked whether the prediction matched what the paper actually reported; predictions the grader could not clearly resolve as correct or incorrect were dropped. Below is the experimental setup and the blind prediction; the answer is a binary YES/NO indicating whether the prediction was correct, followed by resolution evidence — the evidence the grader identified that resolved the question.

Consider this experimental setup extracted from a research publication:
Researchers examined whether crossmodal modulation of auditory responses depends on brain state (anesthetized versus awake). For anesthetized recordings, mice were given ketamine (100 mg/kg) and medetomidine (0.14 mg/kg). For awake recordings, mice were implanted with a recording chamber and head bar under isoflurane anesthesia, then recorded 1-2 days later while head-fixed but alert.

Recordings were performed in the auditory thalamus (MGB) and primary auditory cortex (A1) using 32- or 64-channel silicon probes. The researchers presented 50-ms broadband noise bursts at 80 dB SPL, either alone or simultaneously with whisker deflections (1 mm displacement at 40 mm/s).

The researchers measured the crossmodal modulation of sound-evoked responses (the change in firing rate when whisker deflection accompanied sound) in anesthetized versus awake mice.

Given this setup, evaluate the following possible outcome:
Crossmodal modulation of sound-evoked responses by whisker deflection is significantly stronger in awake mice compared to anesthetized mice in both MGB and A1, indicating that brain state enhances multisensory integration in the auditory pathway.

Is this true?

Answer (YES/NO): NO